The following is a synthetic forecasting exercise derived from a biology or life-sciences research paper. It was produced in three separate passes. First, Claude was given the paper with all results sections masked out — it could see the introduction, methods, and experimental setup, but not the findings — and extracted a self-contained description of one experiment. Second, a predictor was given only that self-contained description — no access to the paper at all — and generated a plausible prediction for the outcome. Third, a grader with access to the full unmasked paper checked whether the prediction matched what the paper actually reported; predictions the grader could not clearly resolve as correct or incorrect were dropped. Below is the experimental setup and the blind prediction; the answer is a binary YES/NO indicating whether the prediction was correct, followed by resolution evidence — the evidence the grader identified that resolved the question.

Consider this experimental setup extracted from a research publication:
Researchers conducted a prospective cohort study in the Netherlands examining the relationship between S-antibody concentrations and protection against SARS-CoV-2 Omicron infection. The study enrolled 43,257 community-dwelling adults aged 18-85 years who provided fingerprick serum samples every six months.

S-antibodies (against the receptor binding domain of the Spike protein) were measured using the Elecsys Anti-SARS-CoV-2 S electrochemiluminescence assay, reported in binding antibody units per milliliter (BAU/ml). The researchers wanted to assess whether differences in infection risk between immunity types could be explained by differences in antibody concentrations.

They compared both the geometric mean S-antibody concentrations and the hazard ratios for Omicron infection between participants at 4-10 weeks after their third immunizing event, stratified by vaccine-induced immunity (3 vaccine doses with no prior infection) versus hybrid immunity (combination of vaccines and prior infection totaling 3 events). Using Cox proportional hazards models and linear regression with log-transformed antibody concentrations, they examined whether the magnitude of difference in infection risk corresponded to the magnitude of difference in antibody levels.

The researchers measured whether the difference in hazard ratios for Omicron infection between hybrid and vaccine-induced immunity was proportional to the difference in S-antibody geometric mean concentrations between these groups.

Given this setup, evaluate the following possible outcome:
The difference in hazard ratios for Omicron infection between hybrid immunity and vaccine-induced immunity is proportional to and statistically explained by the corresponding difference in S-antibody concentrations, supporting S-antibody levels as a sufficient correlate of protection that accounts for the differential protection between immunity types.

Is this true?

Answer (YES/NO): NO